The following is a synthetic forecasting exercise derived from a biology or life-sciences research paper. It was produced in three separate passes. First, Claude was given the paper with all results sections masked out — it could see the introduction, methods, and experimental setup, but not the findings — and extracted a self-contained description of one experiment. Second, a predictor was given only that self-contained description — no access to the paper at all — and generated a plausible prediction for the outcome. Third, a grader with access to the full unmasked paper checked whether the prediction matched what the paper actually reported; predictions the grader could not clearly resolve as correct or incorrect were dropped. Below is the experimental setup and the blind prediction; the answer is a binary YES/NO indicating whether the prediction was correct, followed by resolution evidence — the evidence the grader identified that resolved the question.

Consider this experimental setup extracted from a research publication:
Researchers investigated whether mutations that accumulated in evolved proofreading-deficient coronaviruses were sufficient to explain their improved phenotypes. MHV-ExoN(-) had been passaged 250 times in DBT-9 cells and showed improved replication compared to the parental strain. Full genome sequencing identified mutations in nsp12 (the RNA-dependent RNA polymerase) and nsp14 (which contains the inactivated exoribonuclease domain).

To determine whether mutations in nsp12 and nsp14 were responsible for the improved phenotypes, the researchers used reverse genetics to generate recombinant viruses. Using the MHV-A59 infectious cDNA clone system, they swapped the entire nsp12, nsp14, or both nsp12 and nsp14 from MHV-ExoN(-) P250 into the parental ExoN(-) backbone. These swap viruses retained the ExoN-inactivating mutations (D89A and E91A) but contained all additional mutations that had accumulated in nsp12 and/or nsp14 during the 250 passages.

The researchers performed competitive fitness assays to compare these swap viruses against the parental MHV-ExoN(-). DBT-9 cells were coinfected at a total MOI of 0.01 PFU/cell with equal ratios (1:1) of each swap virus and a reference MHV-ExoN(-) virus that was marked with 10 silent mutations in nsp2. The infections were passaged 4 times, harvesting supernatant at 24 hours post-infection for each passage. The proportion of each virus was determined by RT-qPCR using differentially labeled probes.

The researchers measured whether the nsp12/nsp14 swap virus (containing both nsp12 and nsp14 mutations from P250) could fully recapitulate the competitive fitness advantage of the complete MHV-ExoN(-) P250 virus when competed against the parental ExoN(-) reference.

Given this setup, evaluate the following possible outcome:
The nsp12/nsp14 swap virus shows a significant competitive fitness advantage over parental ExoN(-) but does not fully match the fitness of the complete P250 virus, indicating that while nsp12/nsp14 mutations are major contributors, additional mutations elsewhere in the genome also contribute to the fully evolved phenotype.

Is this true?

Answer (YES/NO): YES